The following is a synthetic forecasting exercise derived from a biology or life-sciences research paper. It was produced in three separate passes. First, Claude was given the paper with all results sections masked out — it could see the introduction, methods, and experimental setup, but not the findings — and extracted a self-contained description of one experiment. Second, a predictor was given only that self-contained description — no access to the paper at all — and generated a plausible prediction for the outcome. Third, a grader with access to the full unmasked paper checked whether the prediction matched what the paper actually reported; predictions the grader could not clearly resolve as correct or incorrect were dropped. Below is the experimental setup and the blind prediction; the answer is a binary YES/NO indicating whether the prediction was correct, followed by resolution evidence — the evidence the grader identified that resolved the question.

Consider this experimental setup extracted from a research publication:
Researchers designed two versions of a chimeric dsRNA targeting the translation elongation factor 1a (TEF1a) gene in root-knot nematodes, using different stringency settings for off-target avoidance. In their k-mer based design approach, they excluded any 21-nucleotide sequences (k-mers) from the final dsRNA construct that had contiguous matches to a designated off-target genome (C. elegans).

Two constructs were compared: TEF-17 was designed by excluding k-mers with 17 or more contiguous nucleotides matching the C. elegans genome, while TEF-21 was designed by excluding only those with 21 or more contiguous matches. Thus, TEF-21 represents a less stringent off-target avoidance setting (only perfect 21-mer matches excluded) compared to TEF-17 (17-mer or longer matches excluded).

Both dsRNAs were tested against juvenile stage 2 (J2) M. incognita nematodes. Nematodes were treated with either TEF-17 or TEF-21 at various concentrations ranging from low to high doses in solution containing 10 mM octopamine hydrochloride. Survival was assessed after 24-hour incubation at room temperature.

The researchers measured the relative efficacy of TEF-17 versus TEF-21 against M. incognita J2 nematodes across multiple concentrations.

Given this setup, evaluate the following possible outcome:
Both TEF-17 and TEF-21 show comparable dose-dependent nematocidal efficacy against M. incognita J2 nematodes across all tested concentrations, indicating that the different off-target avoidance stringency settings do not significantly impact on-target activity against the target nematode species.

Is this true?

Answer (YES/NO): YES